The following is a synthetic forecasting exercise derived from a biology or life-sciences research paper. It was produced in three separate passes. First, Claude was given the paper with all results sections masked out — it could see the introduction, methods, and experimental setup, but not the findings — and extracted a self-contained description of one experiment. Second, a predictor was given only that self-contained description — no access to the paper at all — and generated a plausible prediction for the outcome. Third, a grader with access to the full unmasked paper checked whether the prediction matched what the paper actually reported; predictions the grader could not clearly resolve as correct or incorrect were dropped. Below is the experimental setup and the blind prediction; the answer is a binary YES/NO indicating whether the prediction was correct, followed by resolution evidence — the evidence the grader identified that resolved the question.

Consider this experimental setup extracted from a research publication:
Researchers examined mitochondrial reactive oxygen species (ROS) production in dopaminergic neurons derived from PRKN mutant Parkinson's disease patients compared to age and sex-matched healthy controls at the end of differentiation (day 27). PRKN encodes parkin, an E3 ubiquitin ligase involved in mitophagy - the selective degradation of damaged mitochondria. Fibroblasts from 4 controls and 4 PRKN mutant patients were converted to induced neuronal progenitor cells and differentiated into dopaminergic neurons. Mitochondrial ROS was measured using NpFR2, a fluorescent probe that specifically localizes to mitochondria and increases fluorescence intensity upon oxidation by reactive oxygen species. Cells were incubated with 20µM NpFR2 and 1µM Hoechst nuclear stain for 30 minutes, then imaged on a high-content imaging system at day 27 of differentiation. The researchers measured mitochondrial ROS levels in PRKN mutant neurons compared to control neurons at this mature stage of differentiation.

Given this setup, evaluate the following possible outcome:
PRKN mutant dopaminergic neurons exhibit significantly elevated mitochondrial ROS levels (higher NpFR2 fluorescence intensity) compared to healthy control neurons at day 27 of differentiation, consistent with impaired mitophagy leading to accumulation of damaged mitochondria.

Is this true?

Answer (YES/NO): YES